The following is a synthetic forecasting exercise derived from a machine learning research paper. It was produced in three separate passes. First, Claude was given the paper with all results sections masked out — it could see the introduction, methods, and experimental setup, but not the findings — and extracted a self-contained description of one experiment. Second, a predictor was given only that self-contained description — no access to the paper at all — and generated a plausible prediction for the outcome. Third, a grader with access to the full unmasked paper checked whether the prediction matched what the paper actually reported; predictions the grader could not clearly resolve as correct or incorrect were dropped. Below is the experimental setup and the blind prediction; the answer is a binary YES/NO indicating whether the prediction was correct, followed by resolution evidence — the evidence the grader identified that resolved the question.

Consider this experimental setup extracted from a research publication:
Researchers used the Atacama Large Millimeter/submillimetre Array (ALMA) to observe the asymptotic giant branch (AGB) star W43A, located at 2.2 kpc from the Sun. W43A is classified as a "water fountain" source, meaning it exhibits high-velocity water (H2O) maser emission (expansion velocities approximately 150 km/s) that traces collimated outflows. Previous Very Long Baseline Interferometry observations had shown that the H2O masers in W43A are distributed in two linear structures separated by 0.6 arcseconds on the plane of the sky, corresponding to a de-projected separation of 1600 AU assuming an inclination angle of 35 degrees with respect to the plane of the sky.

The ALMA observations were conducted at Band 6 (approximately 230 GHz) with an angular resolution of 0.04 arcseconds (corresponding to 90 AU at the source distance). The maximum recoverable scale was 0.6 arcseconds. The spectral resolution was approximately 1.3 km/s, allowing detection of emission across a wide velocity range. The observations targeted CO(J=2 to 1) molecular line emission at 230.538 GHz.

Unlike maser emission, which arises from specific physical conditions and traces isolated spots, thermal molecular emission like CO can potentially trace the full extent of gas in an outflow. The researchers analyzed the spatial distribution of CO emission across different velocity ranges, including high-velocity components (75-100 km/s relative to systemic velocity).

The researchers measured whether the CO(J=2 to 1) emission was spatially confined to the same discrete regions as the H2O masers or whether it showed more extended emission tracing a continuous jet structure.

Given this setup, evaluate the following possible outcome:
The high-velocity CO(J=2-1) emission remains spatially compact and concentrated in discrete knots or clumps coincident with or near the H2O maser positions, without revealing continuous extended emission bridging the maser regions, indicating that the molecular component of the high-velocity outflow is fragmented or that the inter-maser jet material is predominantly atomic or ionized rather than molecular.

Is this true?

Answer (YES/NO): NO